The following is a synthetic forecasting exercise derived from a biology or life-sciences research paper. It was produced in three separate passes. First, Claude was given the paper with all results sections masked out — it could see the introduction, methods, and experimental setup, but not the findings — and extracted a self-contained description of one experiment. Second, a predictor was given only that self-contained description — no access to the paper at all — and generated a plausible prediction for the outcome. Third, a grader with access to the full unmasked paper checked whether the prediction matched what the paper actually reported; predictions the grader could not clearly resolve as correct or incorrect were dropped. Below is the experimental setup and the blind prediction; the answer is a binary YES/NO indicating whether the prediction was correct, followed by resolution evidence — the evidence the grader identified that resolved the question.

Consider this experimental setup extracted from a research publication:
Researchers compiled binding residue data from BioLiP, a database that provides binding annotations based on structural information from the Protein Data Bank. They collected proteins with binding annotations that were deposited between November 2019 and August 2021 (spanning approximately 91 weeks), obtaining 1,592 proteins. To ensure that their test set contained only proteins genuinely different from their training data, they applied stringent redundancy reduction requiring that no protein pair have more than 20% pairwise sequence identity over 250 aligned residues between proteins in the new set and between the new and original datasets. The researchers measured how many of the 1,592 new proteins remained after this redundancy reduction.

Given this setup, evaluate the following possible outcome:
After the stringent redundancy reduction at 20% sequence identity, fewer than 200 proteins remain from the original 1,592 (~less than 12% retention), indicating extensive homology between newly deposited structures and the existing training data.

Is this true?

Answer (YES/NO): YES